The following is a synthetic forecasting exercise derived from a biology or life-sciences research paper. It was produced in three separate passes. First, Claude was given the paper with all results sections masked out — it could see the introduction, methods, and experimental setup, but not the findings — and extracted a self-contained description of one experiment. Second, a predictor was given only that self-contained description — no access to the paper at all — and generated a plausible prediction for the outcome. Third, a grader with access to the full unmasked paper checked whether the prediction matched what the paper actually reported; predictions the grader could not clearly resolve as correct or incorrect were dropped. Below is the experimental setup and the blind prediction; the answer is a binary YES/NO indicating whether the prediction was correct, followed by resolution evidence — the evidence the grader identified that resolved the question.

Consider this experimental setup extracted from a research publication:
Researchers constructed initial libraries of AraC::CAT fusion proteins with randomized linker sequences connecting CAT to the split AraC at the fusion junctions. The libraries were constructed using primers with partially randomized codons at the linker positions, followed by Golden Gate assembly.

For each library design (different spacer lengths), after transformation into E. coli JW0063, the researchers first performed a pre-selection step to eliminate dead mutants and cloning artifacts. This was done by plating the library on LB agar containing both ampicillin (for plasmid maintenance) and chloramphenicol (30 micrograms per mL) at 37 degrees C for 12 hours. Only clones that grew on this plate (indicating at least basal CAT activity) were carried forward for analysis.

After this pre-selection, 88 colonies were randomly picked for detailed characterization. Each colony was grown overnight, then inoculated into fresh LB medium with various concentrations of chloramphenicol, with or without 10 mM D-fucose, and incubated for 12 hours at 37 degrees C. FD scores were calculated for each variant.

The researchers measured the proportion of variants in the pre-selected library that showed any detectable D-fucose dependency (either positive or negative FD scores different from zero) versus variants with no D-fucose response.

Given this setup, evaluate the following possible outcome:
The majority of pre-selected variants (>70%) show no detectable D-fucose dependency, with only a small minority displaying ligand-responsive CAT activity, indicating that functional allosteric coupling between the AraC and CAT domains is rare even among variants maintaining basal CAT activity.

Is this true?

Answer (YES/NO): NO